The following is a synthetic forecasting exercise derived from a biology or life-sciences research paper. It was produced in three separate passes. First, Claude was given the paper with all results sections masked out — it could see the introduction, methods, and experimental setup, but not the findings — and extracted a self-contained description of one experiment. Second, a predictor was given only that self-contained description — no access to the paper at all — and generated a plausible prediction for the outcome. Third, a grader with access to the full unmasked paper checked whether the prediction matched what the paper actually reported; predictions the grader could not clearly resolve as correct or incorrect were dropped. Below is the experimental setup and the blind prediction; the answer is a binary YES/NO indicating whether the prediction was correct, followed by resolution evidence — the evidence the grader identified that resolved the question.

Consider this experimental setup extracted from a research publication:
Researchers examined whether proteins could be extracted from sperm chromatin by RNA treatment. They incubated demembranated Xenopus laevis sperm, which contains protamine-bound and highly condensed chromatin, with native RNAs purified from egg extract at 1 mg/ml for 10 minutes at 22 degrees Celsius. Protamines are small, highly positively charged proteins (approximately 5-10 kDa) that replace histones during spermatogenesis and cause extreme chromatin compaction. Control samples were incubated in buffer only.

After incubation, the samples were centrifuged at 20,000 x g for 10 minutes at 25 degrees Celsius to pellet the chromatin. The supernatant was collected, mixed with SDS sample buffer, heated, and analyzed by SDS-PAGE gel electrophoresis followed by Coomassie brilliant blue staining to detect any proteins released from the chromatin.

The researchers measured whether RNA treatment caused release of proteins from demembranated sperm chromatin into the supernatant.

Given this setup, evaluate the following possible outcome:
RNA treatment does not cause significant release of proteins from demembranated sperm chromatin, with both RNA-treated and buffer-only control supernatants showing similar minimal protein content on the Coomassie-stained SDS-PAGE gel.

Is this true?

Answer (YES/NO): NO